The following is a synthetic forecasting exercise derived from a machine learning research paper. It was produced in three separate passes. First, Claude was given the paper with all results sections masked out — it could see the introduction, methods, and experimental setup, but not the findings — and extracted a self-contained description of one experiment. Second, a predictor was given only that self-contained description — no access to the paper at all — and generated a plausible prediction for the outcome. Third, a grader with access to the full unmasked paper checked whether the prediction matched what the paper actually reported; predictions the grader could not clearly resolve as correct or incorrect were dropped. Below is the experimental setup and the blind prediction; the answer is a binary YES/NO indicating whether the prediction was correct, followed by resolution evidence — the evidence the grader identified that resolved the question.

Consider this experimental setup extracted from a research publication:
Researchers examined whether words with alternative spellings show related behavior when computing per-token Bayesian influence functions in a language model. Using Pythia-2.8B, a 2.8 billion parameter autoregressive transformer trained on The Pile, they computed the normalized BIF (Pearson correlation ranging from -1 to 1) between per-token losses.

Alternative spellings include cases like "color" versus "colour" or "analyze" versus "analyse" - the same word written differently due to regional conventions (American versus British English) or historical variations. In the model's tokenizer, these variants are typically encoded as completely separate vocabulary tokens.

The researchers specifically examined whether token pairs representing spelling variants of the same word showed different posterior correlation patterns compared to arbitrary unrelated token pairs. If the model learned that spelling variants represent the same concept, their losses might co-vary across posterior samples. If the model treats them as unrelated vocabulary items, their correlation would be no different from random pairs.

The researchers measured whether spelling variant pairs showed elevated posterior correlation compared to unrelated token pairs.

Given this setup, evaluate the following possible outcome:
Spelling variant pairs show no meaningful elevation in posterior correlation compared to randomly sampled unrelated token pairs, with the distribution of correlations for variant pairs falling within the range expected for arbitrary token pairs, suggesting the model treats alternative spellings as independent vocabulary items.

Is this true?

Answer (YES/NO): NO